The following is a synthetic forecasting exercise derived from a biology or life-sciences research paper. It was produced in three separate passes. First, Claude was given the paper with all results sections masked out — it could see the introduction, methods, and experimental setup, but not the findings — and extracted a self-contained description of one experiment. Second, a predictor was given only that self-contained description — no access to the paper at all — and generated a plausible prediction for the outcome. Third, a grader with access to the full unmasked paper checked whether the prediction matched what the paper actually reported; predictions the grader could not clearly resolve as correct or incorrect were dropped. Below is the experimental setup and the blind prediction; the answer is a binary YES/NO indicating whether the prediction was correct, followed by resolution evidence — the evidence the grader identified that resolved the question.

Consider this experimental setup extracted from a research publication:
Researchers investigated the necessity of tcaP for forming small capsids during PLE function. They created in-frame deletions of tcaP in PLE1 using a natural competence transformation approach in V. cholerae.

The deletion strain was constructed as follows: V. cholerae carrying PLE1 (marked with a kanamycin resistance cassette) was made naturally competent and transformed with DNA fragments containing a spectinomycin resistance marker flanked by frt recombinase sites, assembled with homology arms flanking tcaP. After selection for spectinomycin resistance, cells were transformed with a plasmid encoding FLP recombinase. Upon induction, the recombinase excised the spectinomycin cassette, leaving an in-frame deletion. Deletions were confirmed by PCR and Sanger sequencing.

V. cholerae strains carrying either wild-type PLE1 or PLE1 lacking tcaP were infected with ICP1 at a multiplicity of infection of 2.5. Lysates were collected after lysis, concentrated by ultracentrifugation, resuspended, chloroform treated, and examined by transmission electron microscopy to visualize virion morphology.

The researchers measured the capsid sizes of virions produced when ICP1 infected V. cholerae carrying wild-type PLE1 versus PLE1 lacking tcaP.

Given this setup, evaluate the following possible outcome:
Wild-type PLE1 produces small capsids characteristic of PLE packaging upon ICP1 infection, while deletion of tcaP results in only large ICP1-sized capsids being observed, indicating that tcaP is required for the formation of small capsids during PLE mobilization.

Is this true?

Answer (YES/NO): YES